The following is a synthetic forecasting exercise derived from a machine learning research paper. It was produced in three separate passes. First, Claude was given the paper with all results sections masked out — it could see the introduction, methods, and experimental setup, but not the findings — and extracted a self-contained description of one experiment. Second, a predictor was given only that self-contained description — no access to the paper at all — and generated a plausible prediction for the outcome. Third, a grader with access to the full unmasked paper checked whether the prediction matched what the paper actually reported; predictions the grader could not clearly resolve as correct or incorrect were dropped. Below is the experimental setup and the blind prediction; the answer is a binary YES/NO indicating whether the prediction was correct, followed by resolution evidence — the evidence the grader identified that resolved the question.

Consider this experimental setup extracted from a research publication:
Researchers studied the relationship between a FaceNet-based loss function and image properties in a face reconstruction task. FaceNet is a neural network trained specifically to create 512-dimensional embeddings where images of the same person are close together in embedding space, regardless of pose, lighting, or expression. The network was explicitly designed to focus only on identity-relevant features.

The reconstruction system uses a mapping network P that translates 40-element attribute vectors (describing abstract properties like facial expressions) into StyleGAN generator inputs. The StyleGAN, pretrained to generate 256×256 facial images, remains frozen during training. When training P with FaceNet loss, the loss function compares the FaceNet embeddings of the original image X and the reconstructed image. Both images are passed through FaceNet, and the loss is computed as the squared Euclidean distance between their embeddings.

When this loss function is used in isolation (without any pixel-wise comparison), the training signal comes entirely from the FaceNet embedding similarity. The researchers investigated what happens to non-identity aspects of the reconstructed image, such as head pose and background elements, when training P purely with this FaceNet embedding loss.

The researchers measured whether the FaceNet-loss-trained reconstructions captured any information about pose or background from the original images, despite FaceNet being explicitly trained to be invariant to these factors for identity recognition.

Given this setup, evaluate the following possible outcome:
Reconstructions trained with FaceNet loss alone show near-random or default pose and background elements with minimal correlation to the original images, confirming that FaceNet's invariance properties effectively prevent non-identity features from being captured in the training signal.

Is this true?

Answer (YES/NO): NO